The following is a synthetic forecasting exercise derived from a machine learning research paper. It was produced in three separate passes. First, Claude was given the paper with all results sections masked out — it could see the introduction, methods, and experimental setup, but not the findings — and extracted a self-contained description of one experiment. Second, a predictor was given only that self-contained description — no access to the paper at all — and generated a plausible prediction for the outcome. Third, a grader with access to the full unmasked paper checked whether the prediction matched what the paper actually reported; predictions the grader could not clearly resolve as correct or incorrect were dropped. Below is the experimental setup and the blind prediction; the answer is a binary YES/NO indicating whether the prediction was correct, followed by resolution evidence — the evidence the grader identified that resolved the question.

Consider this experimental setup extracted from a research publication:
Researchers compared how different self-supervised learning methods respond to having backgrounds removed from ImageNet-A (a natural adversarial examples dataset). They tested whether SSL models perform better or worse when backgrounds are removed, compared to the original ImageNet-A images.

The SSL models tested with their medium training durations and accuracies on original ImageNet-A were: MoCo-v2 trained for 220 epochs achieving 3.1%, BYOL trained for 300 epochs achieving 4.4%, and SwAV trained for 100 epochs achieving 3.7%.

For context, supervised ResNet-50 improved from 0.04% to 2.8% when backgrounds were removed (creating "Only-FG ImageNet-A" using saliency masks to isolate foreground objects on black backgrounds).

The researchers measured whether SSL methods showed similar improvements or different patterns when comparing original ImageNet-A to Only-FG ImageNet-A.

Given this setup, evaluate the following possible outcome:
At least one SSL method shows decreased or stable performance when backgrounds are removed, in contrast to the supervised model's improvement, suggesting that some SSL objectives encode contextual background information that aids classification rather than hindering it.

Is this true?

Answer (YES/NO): YES